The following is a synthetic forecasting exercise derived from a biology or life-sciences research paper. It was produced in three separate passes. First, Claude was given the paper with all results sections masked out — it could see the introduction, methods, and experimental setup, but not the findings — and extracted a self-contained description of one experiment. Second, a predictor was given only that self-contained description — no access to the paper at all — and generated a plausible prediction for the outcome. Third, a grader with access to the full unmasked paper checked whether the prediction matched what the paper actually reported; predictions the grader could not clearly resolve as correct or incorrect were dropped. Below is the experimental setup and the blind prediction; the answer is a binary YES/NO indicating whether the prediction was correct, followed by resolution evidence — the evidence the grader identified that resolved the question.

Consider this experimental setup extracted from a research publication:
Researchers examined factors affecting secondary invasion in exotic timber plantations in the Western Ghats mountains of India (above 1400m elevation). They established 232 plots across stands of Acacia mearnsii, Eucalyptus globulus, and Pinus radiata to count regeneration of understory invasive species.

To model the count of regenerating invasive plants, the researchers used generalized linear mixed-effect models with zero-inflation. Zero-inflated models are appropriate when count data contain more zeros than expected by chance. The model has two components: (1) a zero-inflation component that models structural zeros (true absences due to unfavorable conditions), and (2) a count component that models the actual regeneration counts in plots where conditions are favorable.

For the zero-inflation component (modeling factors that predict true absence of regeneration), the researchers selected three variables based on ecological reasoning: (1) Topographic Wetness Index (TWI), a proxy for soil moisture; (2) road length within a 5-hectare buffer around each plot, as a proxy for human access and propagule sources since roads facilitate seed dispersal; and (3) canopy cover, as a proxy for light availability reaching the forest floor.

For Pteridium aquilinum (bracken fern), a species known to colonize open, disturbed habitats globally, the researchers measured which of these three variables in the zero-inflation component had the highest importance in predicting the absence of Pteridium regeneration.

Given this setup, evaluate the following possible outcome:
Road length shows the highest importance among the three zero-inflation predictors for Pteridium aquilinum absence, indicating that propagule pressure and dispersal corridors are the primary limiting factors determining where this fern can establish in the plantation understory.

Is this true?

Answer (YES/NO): NO